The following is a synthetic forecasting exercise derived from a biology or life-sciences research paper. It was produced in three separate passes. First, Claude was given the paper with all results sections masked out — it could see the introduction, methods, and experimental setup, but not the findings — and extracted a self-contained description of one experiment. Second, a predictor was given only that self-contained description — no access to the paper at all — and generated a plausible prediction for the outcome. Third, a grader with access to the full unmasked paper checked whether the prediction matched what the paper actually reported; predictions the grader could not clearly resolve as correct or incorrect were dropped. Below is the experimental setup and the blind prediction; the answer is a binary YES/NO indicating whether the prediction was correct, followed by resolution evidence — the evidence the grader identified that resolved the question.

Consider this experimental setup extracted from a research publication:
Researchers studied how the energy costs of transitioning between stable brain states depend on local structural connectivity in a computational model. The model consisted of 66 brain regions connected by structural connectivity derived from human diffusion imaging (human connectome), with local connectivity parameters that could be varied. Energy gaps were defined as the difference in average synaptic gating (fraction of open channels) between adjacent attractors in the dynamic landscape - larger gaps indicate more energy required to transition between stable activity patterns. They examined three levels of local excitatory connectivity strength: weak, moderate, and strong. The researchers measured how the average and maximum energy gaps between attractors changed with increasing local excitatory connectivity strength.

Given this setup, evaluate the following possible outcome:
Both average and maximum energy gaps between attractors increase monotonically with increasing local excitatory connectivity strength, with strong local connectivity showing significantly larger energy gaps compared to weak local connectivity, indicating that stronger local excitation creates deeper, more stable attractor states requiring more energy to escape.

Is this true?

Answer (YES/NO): NO